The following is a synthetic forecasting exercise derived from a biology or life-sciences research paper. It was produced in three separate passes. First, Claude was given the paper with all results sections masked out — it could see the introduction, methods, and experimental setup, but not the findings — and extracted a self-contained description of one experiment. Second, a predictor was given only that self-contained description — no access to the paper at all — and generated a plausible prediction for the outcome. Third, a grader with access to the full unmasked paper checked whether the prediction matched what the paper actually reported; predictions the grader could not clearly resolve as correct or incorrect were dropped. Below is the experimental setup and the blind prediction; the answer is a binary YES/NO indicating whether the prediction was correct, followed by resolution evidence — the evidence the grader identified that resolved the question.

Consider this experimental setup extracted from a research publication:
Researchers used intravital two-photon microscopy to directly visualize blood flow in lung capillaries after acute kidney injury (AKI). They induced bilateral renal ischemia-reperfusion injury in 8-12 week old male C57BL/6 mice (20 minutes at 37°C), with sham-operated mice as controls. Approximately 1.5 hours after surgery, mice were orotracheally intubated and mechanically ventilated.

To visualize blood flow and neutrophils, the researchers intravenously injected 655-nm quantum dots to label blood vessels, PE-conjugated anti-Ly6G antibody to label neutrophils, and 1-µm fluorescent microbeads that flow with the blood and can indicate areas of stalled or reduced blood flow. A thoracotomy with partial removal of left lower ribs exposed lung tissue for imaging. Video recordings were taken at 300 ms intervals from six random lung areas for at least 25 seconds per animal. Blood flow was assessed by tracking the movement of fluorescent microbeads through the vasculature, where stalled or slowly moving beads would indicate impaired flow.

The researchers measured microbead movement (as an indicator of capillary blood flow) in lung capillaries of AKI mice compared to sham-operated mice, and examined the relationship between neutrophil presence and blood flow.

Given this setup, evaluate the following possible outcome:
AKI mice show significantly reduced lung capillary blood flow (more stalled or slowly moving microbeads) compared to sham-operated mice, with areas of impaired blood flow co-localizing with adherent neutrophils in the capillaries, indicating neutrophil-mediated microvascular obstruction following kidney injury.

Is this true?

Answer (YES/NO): YES